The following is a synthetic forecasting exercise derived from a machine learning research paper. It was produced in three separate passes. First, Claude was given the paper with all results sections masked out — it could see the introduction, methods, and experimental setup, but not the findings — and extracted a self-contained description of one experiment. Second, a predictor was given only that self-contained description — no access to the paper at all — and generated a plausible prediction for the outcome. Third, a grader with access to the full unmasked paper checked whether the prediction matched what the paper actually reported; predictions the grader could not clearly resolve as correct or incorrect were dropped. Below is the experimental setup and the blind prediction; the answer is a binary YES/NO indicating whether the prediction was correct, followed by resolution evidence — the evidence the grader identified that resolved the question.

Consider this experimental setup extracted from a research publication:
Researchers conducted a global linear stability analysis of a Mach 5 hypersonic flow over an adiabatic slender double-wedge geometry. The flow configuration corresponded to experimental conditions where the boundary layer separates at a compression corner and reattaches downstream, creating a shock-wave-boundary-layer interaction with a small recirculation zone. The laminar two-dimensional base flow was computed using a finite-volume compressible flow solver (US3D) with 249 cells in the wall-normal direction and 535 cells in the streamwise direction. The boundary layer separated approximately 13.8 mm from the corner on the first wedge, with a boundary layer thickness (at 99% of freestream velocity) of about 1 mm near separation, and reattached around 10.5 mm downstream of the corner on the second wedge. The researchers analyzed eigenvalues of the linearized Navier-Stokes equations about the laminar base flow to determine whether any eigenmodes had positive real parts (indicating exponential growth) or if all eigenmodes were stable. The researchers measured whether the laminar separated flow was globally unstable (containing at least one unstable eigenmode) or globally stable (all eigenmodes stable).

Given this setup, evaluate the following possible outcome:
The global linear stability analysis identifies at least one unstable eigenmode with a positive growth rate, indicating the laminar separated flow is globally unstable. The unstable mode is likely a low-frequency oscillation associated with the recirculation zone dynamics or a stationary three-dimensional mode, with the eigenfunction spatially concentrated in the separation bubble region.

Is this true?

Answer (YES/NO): NO